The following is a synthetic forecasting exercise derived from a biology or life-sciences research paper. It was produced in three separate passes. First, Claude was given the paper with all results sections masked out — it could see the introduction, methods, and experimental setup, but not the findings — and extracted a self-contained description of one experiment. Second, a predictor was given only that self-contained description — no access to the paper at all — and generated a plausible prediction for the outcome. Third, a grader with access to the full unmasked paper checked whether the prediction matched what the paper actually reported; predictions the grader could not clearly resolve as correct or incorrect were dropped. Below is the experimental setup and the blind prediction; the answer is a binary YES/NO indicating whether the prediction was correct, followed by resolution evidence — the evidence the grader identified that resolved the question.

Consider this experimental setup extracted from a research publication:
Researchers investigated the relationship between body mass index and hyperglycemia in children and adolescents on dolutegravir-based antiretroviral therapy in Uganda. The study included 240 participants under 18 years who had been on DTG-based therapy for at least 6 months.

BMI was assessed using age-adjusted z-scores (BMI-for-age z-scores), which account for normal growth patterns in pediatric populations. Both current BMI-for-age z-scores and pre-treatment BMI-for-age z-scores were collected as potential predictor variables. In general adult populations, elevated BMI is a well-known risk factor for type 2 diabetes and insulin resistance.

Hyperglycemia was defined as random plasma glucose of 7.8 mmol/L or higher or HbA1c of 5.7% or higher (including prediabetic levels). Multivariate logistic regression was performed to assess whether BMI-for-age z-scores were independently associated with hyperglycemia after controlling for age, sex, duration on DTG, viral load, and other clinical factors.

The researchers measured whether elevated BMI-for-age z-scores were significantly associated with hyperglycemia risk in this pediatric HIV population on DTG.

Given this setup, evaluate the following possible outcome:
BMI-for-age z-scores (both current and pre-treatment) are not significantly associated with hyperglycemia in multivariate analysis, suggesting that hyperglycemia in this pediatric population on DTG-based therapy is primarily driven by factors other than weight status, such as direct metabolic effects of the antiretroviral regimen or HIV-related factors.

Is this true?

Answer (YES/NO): YES